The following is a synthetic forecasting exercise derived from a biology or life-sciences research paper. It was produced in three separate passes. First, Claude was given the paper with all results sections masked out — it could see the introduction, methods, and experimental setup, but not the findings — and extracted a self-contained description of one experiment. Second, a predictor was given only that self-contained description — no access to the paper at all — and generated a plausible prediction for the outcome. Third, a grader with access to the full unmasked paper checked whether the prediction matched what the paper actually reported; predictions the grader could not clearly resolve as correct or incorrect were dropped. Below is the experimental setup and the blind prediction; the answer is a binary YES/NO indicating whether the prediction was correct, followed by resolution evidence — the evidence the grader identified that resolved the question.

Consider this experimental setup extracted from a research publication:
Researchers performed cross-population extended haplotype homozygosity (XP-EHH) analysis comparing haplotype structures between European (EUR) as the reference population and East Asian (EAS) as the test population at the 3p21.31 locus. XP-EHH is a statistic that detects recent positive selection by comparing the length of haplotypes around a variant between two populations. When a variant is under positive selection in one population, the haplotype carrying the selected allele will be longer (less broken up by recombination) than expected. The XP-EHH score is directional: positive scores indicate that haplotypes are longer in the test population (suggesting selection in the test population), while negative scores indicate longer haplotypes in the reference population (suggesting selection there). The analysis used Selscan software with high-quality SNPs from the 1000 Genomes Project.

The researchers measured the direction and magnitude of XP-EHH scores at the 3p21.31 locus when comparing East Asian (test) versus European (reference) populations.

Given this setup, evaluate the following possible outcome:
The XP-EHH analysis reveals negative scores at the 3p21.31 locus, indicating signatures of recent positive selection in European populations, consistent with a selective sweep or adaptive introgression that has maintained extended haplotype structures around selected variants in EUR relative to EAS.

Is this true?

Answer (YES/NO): NO